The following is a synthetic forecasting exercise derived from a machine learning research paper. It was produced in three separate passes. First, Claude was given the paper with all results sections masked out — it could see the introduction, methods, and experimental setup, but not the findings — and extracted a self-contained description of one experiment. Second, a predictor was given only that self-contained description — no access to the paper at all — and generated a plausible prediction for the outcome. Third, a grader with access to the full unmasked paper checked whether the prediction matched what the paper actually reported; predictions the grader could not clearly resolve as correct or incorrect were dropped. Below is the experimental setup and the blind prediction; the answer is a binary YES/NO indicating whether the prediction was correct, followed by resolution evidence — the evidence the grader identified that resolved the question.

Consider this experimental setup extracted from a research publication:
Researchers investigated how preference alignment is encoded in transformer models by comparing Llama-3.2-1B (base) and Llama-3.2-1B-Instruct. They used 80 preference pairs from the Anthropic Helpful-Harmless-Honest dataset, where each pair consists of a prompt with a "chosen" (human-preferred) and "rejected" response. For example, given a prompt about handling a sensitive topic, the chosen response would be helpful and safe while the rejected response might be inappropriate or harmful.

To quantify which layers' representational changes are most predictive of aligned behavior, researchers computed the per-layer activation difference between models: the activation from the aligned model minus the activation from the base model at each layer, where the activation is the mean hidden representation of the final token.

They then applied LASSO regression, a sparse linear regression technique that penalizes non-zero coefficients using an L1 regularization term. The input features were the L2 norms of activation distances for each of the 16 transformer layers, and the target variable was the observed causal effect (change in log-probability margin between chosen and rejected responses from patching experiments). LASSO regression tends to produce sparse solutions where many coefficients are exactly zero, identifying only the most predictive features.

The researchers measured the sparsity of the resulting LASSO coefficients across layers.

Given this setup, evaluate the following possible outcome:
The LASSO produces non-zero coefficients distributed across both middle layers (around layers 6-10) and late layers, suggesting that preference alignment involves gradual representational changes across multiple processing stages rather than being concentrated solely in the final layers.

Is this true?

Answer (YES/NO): NO